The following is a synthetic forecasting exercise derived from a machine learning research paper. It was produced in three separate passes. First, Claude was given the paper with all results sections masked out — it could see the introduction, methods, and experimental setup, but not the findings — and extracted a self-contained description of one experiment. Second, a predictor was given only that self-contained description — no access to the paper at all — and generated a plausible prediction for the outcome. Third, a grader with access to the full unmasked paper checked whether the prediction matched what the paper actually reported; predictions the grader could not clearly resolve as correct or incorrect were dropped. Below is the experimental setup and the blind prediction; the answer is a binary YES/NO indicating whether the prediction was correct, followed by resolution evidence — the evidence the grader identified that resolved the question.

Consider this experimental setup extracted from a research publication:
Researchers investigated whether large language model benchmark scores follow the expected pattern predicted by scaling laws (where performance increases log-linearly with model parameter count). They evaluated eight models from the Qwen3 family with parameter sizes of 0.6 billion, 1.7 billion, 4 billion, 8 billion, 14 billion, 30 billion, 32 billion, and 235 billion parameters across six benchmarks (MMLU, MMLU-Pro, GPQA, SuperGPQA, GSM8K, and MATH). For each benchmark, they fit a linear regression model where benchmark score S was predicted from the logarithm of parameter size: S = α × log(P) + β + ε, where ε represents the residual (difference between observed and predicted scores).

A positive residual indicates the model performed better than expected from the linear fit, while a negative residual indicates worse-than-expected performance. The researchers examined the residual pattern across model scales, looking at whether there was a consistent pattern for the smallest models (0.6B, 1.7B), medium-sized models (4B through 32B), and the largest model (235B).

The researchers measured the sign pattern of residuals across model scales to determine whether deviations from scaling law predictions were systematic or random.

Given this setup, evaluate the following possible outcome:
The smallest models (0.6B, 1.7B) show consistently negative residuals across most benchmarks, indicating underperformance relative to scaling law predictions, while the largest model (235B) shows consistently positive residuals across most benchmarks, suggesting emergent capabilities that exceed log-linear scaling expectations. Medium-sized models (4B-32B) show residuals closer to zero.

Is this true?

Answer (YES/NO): NO